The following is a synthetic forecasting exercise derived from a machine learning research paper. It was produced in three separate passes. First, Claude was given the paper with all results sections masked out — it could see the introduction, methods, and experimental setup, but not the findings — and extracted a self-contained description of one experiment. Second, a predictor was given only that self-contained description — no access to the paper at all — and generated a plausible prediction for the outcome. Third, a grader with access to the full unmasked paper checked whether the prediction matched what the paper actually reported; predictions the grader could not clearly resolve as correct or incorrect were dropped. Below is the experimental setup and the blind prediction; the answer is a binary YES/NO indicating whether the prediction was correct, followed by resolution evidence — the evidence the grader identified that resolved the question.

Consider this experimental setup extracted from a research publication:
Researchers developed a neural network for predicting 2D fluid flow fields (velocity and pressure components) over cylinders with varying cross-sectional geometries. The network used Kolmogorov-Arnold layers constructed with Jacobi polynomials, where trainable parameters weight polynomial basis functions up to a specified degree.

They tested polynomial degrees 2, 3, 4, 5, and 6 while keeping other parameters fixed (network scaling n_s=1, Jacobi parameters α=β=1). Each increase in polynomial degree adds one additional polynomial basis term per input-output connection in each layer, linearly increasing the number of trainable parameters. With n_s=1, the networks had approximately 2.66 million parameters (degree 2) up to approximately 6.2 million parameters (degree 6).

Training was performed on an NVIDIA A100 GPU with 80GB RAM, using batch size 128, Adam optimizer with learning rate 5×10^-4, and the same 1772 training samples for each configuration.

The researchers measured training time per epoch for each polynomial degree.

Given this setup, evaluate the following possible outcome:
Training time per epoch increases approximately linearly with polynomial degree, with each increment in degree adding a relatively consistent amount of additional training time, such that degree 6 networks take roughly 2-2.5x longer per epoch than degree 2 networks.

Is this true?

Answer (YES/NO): NO